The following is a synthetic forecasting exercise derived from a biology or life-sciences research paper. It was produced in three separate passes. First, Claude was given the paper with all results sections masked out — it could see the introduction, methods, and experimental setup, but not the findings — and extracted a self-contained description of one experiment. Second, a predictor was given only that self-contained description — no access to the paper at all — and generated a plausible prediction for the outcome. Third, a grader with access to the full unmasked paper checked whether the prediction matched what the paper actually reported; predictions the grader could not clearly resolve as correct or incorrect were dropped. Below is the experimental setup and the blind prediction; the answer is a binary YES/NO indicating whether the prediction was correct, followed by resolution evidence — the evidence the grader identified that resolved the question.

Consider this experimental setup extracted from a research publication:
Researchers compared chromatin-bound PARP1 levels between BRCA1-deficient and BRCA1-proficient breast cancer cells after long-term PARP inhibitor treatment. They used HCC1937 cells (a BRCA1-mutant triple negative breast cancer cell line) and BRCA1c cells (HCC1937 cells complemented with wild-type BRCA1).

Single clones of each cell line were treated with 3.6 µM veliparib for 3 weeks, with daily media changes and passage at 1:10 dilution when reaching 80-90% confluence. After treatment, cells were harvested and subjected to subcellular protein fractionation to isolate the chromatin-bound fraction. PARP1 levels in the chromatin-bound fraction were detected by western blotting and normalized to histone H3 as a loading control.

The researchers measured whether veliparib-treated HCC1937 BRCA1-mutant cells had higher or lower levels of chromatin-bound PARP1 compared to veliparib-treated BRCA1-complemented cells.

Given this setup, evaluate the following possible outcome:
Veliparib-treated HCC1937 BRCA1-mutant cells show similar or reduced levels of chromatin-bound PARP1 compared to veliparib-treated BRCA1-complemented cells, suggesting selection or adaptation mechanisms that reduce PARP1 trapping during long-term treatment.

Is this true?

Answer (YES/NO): NO